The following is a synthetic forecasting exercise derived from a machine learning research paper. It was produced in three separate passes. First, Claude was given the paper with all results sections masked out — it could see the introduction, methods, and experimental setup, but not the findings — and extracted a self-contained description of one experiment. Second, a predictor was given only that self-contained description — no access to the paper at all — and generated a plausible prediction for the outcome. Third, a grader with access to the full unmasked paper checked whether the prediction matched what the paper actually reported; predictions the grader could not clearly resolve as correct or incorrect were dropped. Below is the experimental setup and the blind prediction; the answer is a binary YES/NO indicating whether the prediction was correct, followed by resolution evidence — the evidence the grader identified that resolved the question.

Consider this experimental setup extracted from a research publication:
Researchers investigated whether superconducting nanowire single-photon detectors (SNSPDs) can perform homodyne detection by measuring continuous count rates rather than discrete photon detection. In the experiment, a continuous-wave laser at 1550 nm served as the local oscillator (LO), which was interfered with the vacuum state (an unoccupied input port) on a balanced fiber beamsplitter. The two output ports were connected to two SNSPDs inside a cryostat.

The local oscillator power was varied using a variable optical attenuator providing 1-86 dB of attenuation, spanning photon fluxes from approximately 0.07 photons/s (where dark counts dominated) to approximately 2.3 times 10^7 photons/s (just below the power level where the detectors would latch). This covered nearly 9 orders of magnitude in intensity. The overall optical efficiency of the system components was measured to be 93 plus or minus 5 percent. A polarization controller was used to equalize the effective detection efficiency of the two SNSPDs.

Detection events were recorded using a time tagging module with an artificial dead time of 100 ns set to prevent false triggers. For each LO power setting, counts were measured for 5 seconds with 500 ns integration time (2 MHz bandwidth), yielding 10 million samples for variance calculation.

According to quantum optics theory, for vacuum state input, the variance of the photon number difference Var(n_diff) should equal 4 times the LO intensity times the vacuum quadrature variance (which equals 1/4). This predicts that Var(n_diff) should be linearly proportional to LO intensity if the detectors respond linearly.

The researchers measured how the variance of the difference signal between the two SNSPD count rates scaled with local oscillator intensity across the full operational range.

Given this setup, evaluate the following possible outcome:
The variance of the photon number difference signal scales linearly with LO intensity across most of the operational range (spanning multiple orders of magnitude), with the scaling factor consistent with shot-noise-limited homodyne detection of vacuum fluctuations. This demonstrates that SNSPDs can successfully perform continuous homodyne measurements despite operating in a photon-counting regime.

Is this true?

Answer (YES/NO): NO